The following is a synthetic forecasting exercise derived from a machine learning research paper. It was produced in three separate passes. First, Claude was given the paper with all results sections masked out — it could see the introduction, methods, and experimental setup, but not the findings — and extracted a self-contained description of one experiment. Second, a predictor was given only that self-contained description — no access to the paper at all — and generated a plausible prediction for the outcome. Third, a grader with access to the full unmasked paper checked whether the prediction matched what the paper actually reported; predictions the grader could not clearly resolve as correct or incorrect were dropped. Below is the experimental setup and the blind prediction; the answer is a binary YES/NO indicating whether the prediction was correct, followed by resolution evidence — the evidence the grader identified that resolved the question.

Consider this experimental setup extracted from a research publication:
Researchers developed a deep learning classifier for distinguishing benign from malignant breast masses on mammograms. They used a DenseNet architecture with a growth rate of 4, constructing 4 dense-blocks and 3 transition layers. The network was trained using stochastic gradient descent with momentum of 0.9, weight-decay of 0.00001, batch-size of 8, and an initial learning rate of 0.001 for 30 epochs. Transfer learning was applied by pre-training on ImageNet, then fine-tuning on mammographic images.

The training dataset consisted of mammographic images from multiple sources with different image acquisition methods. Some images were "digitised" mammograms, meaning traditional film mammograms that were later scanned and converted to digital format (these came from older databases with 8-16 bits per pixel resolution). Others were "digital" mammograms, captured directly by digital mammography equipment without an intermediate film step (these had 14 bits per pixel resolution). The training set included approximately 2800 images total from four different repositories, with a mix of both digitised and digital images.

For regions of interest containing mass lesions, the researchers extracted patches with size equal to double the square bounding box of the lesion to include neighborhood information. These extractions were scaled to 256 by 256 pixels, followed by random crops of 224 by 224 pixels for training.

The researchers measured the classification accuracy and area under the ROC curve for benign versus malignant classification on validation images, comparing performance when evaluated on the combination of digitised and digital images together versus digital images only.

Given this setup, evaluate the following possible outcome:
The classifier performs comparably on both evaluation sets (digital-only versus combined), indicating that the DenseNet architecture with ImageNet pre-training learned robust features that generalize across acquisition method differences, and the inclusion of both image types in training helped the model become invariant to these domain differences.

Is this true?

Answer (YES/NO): NO